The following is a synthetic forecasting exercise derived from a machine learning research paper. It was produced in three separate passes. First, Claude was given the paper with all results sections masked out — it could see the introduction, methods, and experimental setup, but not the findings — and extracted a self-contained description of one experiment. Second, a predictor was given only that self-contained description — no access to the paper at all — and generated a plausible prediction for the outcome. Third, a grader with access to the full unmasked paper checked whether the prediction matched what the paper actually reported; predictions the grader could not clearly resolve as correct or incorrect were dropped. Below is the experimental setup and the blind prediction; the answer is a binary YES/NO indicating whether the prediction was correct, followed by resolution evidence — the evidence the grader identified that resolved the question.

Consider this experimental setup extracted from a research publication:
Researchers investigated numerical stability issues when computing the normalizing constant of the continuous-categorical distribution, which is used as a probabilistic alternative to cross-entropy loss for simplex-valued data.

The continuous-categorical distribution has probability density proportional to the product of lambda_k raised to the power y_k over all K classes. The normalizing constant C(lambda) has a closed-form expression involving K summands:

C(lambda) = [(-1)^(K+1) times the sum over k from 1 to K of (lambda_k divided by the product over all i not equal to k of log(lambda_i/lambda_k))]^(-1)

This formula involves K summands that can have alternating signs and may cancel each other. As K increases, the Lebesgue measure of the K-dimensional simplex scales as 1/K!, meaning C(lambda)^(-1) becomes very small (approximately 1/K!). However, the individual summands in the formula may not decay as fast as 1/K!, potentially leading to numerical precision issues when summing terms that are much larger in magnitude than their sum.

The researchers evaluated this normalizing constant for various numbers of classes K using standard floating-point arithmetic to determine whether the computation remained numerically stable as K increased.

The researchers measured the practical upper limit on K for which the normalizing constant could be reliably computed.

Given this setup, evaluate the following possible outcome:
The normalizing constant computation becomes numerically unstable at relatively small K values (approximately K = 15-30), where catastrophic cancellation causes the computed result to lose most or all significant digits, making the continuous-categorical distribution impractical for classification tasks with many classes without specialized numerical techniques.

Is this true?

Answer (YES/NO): NO